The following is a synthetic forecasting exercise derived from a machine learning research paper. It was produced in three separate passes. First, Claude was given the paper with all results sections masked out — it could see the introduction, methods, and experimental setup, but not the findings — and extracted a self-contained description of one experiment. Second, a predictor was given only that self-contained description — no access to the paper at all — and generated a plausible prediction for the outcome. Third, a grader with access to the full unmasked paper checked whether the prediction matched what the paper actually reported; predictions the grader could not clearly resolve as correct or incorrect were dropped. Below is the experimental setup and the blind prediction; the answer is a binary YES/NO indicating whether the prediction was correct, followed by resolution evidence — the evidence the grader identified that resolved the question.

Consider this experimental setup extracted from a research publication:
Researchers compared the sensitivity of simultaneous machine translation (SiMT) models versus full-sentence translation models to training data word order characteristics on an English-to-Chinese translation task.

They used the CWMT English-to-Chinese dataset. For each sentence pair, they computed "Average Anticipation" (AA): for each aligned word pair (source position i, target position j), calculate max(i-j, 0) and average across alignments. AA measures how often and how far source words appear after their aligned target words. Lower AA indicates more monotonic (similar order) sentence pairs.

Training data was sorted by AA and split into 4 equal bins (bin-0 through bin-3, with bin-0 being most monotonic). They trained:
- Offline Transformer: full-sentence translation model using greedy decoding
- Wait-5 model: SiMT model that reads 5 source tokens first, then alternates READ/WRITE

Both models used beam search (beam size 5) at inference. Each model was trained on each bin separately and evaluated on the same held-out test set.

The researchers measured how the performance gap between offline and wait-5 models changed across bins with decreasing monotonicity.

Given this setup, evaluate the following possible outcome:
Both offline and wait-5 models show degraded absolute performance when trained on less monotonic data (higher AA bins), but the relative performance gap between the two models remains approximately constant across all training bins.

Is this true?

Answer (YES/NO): NO